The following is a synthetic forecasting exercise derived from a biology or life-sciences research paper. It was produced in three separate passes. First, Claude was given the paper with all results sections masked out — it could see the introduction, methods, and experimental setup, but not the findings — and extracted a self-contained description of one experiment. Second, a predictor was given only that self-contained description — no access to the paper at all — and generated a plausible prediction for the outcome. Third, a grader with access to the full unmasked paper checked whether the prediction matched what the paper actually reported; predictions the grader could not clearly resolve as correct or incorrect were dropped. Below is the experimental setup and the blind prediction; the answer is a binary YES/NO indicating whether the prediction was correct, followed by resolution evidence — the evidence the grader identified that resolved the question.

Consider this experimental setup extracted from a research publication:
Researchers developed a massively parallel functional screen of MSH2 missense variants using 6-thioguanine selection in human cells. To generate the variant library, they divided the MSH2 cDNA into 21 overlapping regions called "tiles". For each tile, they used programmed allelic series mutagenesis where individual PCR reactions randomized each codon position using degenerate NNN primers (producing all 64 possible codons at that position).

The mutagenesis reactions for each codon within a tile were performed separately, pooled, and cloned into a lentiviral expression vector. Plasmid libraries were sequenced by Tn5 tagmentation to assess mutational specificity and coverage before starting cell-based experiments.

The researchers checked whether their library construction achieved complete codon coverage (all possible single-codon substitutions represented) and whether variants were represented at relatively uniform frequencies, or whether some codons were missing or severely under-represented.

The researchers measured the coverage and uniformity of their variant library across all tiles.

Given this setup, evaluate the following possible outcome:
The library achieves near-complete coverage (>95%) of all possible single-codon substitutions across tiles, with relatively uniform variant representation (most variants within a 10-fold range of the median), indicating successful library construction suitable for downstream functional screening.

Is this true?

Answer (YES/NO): YES